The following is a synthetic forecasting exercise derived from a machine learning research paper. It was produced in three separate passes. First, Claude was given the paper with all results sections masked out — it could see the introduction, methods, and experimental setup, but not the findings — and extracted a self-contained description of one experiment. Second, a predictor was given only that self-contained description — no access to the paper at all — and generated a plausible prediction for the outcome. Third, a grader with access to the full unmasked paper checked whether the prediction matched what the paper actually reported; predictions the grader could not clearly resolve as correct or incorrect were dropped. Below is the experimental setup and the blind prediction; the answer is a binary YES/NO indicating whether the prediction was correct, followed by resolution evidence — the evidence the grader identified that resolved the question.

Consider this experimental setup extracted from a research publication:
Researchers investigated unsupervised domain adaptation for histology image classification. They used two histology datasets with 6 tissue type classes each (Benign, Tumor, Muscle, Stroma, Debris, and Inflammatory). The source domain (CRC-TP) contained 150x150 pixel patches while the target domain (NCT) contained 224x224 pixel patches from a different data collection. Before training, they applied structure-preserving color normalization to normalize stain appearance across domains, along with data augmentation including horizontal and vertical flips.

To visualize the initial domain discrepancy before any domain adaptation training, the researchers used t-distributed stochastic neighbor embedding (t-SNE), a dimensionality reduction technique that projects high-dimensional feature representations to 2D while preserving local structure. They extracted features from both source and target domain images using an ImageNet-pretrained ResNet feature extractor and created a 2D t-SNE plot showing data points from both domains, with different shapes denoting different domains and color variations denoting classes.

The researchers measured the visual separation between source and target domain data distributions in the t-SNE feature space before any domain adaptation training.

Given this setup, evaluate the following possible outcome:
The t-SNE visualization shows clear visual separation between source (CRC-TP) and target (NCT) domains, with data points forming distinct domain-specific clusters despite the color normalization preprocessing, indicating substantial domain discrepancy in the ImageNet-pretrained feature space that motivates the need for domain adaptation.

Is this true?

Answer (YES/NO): YES